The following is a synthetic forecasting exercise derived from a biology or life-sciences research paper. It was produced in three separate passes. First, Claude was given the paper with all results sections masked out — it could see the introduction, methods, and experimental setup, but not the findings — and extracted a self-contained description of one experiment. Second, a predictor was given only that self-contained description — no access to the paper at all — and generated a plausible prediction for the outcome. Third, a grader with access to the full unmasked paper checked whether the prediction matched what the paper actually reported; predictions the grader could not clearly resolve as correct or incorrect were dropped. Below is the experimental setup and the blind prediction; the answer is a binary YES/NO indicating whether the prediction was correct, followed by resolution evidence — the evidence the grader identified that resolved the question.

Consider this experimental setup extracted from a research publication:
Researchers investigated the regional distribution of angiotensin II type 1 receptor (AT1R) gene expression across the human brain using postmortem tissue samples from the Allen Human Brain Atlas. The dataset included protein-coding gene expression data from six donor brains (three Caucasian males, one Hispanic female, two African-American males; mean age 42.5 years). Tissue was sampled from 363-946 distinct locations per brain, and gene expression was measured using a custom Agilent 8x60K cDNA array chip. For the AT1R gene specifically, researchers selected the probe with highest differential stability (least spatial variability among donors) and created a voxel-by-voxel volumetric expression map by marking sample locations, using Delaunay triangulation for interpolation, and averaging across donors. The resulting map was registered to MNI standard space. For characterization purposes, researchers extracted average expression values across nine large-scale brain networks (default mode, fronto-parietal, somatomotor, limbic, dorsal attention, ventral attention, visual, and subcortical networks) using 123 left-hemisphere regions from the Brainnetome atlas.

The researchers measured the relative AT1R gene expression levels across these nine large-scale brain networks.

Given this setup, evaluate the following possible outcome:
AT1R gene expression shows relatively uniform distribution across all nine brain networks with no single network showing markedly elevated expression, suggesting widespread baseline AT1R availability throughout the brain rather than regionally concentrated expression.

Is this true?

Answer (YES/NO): NO